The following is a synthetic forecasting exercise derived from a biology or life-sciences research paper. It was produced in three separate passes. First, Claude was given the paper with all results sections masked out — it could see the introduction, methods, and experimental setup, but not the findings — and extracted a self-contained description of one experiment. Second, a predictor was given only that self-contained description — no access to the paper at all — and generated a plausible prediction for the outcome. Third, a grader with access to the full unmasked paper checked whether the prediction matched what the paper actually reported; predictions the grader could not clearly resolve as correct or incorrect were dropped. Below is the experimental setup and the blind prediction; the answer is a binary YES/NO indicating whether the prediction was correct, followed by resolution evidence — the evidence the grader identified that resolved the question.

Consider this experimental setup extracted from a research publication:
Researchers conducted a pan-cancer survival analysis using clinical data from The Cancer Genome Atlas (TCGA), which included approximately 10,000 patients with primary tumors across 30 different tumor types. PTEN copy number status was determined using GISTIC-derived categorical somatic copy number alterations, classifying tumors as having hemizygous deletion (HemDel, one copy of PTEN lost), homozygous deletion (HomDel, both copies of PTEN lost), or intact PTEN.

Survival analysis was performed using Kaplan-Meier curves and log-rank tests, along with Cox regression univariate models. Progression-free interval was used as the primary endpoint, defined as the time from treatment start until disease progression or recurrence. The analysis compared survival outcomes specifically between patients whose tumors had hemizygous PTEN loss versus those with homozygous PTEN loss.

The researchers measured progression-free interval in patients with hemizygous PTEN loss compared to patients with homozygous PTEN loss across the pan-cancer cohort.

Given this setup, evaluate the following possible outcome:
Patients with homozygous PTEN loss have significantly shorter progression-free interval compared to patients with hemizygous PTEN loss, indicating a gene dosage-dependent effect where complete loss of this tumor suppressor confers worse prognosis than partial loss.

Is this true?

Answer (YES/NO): NO